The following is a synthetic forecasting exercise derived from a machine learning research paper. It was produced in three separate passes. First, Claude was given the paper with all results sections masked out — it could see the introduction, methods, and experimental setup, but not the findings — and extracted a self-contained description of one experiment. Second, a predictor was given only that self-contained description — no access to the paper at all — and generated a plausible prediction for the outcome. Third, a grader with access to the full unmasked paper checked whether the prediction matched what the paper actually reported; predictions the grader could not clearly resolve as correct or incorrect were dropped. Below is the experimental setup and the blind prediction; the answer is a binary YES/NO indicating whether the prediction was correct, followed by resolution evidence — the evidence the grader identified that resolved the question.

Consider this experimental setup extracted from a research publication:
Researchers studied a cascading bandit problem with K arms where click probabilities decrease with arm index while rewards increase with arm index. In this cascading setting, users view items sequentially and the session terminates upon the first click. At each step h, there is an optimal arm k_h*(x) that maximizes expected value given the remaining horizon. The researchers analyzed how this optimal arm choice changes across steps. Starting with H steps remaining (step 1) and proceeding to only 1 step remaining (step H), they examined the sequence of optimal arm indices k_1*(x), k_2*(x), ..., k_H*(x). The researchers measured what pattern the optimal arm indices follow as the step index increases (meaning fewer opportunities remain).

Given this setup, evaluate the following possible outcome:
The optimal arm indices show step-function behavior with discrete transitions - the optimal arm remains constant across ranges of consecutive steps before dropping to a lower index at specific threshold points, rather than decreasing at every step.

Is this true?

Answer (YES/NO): NO